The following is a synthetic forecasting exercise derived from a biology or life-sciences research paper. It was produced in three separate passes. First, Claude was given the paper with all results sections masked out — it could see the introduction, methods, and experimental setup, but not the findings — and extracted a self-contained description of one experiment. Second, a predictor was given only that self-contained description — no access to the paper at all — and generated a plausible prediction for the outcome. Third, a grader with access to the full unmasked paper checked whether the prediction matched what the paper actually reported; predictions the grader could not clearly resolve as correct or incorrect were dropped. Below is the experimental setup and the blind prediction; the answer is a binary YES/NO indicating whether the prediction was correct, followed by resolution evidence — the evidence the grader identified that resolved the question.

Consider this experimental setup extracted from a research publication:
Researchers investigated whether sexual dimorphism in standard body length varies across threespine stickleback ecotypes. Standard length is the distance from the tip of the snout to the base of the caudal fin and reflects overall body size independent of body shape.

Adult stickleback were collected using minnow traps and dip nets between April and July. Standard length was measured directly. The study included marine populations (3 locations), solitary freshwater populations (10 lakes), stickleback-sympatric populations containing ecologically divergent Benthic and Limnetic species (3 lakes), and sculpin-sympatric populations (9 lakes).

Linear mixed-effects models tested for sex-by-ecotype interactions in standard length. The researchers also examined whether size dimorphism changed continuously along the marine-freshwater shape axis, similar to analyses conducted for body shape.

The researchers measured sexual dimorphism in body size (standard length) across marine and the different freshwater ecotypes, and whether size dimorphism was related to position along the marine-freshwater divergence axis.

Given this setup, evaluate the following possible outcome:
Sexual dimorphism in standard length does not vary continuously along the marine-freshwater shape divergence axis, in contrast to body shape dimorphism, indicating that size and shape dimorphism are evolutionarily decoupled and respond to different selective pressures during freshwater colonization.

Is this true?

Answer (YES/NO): NO